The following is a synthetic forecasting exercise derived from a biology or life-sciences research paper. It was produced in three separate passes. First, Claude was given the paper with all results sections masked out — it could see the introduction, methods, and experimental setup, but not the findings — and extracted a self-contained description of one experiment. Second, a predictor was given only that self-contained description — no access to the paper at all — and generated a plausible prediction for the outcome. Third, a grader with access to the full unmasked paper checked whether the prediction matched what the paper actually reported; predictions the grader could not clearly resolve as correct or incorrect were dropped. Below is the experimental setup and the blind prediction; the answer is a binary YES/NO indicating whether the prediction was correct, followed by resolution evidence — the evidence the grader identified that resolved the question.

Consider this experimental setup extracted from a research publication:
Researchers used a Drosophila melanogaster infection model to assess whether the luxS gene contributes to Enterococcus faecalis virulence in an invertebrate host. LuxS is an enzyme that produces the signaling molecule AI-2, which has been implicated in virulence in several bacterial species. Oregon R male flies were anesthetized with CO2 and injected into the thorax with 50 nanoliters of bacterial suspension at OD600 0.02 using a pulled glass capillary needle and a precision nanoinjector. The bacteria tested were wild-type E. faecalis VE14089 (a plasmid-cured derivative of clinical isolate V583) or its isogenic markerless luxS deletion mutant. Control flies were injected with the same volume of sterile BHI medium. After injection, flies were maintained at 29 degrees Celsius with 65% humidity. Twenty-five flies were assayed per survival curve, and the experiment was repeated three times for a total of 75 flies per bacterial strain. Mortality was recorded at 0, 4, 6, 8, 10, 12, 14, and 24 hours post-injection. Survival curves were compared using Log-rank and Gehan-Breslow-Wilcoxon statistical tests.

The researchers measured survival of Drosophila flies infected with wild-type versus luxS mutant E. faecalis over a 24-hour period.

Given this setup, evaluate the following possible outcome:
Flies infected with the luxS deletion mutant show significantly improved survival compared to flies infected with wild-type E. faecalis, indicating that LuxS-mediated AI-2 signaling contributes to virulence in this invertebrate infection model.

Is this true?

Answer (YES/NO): NO